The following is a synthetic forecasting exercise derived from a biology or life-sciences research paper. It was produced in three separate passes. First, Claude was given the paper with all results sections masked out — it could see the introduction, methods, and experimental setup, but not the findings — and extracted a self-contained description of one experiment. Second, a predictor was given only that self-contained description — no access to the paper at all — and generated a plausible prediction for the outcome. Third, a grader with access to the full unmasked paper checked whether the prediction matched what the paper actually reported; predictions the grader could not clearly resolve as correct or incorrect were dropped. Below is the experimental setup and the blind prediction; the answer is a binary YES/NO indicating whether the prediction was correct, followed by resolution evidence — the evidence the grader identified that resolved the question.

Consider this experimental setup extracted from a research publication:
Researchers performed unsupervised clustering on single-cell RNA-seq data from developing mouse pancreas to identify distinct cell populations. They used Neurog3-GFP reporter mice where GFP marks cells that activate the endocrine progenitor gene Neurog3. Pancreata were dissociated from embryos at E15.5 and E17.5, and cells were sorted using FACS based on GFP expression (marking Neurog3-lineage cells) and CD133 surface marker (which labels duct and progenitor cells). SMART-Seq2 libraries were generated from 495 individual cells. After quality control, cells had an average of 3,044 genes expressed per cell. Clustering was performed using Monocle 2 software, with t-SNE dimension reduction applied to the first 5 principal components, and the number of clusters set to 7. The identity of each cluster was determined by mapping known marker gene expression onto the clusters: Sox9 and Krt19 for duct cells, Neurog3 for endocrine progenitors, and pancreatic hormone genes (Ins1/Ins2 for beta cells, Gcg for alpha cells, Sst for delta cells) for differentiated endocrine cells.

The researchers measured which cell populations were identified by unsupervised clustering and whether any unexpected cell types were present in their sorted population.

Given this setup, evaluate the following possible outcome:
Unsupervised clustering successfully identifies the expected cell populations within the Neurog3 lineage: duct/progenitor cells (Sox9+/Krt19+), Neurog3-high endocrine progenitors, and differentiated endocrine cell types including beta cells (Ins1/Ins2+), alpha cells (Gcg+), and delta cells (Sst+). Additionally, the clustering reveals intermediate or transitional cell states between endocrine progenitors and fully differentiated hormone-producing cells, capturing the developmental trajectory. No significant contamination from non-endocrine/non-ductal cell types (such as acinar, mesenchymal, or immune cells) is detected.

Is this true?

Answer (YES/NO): NO